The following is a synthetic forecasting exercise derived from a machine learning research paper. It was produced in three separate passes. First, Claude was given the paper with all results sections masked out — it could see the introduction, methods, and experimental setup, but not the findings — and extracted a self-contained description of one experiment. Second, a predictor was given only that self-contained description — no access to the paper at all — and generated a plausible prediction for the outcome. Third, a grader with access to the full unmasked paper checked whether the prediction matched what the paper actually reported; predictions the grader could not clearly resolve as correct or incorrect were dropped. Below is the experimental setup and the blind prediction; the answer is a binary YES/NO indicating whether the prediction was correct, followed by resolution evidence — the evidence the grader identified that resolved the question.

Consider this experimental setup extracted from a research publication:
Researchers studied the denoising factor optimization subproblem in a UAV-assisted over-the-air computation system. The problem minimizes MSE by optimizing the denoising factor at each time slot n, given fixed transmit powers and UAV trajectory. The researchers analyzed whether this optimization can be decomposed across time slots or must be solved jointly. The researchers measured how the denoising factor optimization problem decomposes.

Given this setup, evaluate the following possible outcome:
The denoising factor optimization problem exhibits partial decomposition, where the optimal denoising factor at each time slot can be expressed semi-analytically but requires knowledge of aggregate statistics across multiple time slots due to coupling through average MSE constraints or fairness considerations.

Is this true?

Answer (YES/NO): NO